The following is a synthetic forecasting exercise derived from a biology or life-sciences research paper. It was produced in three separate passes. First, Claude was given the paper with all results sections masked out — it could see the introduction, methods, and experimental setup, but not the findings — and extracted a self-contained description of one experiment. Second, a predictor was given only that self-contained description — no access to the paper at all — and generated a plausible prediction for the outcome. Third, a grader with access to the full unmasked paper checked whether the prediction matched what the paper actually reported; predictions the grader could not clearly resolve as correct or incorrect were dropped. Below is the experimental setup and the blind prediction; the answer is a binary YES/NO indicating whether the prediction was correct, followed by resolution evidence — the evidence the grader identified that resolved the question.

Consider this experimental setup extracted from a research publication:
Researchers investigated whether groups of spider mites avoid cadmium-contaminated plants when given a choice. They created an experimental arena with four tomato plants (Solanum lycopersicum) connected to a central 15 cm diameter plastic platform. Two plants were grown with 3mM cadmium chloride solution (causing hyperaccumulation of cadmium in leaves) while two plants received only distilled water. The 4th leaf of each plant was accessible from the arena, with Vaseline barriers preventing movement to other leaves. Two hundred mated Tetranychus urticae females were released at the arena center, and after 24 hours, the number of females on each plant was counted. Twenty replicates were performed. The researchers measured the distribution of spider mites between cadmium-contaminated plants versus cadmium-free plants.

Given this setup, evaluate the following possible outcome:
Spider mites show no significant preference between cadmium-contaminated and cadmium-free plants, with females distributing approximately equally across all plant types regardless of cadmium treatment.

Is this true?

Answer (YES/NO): NO